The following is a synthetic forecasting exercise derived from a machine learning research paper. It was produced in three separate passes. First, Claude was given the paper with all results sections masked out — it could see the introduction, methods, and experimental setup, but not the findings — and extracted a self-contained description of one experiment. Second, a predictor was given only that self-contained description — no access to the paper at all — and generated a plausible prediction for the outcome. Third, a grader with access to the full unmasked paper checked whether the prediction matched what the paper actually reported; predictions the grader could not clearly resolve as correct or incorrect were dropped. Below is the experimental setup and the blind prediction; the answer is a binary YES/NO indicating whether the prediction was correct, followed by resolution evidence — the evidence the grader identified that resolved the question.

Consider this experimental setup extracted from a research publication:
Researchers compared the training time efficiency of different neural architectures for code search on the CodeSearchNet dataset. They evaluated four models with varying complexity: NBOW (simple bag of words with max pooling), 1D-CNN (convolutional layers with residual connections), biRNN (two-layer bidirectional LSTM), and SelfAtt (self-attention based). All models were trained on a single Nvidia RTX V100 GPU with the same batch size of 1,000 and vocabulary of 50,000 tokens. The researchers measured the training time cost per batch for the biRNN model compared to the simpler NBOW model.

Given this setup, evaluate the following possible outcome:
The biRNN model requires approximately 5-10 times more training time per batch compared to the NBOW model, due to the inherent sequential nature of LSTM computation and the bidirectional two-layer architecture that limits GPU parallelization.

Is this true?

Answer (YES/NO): NO